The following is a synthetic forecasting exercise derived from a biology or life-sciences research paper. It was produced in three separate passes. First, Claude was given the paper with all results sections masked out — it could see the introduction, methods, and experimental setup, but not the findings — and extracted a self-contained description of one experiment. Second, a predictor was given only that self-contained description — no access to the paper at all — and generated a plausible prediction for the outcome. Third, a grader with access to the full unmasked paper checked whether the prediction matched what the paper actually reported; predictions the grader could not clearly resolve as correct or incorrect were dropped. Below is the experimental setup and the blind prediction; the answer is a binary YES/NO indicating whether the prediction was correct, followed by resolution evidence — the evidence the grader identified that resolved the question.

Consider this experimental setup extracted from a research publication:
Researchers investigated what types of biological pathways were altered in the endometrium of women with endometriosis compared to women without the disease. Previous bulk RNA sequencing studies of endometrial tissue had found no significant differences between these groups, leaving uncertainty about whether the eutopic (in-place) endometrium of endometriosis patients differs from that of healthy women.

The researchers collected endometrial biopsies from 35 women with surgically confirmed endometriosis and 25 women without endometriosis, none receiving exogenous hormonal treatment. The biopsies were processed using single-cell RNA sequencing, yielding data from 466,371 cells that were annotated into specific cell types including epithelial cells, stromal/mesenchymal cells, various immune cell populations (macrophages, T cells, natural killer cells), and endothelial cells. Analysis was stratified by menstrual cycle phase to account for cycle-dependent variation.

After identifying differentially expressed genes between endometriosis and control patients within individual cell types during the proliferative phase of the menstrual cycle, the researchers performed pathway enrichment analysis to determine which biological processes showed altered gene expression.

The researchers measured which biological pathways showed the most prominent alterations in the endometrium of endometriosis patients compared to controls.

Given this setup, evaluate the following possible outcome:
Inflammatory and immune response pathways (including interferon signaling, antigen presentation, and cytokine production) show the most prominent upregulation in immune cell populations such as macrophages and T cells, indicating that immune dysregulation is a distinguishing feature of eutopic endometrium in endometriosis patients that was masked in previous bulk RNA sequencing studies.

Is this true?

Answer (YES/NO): NO